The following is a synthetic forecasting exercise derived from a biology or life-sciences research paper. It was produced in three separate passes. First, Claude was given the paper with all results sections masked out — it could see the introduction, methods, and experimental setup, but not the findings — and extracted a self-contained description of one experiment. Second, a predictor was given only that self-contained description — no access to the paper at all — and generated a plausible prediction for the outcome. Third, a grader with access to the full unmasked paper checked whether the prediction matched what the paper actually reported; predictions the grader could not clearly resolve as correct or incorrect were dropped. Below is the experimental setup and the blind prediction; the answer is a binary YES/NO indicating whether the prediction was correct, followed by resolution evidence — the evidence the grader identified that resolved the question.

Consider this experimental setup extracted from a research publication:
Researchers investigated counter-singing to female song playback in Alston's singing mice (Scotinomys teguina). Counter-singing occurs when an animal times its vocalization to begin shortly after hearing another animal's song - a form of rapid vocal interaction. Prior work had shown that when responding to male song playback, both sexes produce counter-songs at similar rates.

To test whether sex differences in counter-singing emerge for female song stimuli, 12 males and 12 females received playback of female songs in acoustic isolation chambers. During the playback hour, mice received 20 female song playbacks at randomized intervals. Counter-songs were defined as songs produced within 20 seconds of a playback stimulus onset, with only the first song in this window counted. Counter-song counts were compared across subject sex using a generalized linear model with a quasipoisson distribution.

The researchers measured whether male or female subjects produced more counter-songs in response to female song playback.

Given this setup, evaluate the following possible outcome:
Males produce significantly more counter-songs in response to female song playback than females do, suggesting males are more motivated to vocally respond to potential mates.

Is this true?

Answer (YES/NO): NO